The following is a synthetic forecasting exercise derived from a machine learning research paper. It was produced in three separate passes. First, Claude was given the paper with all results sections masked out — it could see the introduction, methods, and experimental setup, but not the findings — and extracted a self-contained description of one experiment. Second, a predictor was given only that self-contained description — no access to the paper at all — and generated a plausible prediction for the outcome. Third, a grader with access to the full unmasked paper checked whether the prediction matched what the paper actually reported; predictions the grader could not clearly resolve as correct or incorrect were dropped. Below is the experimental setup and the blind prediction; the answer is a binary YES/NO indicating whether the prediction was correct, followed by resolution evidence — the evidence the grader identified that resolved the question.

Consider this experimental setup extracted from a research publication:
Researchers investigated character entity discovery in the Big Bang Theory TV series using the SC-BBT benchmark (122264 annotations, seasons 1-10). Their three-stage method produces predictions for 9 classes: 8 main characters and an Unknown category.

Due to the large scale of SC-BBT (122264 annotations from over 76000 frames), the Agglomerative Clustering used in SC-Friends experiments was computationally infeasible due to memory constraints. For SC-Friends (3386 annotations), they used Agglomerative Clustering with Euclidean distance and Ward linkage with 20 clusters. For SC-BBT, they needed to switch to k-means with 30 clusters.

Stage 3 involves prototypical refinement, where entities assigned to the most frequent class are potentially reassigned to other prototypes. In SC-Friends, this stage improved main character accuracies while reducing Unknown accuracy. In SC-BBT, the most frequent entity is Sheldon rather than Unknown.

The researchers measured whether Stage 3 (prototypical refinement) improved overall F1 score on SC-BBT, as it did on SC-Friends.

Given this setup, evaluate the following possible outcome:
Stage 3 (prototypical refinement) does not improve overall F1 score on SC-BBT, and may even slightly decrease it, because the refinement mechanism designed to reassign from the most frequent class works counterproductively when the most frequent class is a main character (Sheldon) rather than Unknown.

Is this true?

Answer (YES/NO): YES